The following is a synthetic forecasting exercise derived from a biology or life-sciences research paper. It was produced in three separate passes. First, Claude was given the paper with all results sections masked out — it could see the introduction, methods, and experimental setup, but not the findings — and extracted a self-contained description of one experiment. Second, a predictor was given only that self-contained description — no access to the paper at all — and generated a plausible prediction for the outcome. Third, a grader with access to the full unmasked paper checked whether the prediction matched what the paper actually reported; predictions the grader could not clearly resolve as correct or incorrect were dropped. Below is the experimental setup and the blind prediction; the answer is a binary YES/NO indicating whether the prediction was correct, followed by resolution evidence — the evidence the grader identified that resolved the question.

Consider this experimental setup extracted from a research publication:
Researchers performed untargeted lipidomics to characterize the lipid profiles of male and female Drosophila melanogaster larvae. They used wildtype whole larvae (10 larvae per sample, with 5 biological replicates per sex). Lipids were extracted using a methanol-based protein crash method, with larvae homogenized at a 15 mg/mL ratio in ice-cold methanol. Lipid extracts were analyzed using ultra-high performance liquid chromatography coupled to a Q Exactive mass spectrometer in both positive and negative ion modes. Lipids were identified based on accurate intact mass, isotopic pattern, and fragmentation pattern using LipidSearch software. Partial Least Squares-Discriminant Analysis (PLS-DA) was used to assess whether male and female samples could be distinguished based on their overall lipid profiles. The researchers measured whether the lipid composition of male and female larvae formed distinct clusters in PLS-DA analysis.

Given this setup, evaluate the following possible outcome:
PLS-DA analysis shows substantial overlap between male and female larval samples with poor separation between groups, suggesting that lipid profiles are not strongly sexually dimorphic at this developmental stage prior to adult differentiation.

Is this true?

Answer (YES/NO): NO